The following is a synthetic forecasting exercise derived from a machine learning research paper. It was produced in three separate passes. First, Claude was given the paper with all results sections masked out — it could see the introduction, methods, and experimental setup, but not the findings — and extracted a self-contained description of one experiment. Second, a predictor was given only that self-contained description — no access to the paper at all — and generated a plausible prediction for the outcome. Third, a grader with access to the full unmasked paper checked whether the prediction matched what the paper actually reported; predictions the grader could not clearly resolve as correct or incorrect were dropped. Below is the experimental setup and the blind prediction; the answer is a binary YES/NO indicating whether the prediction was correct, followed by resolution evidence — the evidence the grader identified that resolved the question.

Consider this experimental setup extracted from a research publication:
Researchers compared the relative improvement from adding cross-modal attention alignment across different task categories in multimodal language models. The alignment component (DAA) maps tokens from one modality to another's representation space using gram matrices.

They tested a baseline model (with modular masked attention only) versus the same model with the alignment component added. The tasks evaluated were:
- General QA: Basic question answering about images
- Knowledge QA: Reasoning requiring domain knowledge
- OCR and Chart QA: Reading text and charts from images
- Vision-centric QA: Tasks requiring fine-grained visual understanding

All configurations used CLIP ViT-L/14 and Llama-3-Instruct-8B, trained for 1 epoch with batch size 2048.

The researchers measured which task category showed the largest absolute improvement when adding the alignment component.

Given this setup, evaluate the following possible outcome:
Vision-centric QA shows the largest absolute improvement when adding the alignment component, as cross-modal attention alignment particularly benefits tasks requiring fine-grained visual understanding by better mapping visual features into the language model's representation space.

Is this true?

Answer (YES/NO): YES